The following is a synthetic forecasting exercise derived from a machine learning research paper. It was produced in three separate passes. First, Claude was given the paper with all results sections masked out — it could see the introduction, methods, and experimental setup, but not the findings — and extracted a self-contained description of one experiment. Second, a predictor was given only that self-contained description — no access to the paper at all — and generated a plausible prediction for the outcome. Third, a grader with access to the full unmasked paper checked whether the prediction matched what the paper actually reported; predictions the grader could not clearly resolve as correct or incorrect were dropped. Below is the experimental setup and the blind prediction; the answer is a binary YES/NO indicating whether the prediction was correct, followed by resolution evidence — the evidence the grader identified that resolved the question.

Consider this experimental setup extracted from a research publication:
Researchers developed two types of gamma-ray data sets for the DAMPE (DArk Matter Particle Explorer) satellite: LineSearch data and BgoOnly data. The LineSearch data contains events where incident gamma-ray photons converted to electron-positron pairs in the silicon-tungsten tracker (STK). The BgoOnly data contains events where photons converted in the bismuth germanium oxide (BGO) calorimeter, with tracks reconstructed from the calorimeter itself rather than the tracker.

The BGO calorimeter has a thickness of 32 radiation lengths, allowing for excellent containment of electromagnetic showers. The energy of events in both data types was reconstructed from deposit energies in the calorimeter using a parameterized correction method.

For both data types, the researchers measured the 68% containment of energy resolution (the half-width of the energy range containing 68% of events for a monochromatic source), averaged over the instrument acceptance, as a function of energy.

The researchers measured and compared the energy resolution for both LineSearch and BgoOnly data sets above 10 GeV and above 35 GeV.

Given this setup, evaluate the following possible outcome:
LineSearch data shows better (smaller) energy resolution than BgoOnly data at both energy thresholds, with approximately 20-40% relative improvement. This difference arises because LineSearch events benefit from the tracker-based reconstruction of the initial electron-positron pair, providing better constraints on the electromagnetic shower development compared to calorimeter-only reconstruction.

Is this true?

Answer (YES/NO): NO